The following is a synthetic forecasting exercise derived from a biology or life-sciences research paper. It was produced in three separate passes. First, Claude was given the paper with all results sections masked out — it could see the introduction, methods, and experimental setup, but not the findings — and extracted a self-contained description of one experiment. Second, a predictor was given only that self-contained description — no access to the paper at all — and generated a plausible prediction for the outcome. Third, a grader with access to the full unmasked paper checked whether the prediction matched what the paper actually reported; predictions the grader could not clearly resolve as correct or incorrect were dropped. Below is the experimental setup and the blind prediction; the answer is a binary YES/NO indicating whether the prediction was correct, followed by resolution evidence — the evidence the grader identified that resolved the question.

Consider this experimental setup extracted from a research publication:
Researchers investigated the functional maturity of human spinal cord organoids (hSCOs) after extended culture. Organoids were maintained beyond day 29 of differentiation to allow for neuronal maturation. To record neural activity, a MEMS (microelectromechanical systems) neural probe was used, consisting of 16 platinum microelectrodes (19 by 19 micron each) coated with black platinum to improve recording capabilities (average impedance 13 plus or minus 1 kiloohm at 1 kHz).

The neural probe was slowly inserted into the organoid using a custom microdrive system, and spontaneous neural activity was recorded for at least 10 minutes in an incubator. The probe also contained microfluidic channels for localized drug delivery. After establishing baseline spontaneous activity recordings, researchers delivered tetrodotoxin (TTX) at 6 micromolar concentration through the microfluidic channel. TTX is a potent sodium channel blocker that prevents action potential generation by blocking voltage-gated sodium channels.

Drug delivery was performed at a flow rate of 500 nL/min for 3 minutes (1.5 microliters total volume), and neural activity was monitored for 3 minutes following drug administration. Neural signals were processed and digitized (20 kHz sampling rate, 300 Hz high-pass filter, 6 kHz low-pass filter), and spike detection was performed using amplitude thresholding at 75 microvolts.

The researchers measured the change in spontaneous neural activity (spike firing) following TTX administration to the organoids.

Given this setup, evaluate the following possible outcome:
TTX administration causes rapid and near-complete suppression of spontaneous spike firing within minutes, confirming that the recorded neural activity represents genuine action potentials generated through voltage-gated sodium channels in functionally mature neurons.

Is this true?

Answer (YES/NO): NO